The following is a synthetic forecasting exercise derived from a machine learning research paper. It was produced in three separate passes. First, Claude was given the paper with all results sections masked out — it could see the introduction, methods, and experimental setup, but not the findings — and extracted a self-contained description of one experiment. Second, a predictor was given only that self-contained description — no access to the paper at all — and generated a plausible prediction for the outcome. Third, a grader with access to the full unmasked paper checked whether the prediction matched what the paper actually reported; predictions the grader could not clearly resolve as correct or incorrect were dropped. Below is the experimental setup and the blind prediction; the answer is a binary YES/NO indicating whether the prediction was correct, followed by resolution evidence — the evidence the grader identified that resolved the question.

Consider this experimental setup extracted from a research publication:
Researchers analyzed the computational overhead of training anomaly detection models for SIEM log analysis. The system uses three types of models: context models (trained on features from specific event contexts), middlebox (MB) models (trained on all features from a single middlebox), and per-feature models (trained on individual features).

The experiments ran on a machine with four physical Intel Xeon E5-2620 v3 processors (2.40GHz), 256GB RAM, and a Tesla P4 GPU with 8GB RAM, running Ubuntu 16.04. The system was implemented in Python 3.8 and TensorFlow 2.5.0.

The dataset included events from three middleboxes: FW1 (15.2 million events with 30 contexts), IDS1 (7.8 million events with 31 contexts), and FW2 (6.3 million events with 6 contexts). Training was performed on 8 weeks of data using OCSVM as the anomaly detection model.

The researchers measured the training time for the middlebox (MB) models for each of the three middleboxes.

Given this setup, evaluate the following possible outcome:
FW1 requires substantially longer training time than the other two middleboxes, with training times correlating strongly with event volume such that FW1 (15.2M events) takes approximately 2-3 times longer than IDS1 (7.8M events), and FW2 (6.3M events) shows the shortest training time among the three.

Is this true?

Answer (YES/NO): NO